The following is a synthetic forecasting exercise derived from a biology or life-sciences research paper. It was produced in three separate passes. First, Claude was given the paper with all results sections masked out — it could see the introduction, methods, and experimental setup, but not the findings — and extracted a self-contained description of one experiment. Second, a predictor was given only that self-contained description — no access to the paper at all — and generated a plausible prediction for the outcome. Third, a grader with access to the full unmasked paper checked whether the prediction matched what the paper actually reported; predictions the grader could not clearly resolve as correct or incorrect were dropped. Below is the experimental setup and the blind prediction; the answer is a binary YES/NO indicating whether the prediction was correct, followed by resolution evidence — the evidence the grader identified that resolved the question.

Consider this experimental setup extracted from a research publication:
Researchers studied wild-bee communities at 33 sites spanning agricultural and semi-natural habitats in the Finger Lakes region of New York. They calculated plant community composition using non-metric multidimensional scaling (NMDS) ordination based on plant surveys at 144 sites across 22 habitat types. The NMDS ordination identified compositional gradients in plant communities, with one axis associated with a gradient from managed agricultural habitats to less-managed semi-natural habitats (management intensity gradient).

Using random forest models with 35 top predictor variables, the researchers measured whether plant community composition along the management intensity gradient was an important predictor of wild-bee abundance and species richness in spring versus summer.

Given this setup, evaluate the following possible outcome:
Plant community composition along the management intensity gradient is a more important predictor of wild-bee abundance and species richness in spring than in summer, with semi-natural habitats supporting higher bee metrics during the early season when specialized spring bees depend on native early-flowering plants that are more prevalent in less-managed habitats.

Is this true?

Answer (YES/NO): NO